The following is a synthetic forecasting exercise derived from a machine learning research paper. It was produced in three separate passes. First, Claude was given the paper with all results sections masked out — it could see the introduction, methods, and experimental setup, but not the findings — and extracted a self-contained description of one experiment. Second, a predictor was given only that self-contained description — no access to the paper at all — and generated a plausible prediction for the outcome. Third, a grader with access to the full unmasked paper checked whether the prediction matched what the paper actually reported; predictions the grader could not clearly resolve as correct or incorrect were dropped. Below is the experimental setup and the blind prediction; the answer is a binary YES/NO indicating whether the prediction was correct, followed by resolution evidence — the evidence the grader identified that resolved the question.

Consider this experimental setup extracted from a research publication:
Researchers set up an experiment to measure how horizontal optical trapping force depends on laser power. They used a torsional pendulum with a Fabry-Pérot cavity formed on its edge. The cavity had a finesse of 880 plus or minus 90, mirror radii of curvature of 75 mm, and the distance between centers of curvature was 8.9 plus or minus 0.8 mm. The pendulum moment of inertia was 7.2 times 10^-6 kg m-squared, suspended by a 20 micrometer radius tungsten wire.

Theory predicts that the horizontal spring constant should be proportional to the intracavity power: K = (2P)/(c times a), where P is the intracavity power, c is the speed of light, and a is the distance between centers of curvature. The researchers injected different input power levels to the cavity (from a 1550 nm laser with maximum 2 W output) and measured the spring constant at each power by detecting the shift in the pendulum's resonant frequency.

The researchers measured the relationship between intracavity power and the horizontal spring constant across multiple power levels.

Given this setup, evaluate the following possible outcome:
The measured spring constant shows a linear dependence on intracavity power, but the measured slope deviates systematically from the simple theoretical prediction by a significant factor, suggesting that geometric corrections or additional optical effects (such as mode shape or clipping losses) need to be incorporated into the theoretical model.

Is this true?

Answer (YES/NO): NO